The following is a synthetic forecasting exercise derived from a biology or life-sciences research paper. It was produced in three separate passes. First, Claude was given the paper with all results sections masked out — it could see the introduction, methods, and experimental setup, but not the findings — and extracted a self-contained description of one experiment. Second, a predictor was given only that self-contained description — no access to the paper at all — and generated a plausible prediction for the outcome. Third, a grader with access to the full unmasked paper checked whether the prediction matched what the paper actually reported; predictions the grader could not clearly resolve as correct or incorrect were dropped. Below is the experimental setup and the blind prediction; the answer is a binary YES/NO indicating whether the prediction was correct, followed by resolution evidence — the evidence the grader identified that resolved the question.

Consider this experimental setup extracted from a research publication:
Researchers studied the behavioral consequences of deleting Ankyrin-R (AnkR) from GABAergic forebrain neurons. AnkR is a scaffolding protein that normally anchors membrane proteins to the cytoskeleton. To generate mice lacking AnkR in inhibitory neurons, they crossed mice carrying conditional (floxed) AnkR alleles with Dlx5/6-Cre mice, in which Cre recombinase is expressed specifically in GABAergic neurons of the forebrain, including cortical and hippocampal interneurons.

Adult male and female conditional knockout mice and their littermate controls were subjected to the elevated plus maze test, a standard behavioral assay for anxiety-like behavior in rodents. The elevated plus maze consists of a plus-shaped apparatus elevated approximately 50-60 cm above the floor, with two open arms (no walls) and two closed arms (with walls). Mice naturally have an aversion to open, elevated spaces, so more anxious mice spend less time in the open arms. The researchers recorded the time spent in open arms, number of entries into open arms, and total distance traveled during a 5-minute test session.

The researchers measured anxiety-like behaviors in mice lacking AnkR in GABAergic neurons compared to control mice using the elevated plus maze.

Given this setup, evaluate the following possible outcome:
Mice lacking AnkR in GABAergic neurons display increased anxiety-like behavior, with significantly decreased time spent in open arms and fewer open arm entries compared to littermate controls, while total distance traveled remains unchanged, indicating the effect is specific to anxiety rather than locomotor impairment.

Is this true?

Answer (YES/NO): NO